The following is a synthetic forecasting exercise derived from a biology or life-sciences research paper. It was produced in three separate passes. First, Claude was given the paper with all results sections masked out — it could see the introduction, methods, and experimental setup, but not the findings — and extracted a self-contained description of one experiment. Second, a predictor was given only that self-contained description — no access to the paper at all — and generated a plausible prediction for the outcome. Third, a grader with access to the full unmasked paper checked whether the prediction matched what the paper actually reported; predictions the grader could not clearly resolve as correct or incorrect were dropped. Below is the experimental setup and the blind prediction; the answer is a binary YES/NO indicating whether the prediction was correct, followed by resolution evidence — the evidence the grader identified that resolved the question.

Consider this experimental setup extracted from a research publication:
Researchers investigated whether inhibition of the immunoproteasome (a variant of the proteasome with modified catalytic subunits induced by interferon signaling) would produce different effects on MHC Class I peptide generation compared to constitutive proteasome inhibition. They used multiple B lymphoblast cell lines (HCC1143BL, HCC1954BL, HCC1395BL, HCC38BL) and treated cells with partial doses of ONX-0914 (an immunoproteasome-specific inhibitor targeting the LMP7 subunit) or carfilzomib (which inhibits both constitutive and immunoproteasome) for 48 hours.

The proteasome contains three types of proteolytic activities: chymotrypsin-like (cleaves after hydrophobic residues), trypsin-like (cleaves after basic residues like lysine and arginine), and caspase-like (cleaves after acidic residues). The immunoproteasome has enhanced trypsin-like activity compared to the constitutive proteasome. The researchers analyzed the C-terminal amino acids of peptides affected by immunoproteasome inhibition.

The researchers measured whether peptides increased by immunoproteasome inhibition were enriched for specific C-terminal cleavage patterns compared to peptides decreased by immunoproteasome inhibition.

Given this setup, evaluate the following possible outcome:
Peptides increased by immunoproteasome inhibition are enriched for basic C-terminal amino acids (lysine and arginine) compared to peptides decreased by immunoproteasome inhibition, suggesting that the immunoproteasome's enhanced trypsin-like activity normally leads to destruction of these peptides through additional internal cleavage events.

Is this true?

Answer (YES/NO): YES